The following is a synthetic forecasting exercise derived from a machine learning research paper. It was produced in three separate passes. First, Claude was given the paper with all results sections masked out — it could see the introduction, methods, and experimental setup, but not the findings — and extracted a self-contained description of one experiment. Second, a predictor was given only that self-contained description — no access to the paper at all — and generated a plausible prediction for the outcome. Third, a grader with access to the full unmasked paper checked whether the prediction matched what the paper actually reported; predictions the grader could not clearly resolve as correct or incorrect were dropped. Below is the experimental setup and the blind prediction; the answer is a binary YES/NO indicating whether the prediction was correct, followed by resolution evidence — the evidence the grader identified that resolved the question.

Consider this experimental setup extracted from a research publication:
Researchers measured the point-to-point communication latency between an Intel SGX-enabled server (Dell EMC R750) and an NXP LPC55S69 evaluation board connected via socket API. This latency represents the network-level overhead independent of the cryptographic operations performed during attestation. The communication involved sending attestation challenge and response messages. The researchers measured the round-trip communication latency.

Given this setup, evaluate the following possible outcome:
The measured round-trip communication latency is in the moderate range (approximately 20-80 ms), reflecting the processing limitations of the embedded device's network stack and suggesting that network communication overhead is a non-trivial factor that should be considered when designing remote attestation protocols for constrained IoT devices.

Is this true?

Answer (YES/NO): NO